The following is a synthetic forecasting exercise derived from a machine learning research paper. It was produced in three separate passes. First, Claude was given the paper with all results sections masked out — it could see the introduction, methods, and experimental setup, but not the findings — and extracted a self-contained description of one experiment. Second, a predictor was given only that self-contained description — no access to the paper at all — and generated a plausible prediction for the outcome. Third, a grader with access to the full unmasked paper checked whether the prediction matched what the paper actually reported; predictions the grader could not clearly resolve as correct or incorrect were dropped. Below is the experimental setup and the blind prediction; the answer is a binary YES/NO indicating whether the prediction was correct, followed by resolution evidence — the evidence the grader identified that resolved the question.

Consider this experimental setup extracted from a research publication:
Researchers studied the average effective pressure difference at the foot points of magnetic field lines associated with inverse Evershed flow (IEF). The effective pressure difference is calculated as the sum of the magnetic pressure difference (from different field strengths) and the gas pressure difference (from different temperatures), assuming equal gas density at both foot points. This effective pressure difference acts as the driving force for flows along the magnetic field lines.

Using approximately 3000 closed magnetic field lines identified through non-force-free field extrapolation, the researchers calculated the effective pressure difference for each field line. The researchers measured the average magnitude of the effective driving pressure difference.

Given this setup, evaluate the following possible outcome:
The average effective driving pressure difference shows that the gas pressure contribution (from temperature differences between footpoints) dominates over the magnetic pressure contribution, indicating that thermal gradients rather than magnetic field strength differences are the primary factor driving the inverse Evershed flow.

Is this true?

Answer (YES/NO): NO